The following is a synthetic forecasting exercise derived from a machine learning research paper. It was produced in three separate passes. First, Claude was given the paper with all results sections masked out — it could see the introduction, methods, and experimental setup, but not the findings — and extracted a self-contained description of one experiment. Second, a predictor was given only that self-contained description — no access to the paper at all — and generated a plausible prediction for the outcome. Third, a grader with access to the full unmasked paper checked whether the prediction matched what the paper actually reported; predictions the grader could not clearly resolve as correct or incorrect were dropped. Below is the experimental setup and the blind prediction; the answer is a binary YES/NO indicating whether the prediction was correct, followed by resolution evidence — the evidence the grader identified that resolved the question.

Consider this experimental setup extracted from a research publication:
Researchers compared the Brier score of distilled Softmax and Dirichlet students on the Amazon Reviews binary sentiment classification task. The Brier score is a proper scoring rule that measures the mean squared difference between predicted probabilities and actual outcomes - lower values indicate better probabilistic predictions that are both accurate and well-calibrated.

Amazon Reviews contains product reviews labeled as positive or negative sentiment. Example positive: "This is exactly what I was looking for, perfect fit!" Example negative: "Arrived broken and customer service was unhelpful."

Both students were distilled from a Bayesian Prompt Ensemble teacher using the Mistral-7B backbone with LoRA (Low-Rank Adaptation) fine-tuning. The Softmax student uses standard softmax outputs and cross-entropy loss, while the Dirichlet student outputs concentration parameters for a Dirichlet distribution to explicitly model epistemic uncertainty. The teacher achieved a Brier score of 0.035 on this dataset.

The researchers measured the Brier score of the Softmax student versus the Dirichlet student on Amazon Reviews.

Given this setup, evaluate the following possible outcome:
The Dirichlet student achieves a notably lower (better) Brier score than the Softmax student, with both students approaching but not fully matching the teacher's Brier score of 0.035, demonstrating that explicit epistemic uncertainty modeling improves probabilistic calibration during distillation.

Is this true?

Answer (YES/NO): NO